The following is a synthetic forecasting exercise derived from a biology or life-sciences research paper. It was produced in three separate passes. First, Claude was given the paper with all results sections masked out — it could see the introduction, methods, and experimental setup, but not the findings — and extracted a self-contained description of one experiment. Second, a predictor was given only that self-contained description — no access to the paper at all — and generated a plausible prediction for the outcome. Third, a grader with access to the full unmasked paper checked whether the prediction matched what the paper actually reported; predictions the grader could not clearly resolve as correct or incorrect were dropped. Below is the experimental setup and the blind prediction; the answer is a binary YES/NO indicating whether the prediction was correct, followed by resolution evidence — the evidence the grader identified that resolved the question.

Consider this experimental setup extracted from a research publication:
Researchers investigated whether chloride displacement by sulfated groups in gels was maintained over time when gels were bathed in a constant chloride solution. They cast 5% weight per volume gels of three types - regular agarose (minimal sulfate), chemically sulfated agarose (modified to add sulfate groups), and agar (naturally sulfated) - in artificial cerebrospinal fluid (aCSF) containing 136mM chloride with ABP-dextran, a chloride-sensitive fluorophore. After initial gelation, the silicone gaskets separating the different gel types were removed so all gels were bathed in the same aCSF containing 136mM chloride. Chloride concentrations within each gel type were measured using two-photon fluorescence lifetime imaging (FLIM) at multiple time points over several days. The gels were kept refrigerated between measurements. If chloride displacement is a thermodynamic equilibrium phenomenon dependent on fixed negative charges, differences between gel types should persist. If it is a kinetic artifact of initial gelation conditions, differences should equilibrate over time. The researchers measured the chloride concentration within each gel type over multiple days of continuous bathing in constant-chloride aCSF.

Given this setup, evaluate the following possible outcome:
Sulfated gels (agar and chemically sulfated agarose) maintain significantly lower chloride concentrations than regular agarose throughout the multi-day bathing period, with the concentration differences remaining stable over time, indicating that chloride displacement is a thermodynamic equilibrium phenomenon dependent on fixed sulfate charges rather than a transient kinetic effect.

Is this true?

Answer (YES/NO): YES